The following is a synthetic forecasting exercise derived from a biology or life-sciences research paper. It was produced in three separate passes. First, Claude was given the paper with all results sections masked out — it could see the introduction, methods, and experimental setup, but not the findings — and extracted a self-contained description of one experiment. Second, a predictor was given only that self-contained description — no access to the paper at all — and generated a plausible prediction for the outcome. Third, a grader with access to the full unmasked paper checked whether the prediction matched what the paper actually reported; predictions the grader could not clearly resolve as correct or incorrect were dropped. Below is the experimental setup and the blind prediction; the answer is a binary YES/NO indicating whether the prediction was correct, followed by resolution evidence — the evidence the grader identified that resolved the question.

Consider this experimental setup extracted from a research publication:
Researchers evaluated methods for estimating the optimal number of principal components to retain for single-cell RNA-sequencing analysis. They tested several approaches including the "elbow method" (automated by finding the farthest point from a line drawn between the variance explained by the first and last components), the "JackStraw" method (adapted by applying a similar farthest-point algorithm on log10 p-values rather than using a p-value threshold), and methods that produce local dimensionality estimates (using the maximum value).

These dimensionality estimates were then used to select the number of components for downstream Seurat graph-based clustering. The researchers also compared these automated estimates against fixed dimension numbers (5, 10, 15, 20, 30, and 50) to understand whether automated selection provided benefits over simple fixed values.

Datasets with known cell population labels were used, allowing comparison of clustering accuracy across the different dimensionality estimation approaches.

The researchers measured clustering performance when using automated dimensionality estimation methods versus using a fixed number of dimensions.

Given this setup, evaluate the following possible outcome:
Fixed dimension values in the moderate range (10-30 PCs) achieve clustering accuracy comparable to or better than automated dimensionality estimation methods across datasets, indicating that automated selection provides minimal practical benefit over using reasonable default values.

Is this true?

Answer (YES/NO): NO